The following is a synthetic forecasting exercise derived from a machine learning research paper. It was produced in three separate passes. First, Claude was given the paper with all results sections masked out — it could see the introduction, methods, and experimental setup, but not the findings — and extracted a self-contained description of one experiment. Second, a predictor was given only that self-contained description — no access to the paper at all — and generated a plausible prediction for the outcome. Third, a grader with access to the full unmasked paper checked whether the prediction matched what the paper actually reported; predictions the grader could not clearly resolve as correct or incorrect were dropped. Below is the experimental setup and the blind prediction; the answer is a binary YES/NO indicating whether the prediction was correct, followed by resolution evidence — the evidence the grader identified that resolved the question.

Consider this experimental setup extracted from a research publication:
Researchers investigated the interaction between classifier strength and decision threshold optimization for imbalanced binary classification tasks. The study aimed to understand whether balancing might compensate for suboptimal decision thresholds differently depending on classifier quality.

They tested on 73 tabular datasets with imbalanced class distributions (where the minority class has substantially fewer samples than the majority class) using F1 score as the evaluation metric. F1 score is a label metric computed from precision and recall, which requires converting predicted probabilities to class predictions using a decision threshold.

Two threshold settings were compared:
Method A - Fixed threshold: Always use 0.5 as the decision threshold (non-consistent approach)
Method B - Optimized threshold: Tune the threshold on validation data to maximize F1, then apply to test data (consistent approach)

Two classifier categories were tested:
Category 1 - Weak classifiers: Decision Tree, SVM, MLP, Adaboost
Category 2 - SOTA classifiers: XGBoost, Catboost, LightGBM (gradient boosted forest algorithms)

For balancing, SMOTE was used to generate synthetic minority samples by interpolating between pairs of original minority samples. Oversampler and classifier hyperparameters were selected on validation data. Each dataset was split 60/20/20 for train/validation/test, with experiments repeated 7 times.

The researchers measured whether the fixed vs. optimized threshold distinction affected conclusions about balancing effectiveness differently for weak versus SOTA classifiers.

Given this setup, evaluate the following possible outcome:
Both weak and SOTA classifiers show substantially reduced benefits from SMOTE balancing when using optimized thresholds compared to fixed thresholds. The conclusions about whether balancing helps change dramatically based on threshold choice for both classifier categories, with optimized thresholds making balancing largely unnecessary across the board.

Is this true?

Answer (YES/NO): NO